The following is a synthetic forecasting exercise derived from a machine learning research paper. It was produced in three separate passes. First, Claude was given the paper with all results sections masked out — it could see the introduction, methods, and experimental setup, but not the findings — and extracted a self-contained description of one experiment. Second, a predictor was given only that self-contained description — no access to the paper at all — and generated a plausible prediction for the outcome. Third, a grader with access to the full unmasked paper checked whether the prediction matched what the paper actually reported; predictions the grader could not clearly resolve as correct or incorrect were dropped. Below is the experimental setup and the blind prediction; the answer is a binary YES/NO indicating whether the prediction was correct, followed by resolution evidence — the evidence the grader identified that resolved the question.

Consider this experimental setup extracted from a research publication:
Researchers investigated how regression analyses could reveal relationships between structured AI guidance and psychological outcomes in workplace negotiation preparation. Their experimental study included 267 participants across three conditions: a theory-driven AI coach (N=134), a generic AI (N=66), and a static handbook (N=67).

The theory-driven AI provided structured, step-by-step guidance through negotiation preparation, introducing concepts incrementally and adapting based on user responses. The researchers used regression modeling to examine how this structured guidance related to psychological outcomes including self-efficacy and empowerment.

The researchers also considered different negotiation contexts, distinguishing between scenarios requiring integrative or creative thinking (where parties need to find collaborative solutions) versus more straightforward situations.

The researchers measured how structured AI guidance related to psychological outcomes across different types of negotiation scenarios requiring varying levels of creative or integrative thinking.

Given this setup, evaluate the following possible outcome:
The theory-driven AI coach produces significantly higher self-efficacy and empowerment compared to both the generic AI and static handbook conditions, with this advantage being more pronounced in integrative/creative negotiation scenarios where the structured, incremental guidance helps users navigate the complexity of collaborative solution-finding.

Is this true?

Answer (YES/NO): NO